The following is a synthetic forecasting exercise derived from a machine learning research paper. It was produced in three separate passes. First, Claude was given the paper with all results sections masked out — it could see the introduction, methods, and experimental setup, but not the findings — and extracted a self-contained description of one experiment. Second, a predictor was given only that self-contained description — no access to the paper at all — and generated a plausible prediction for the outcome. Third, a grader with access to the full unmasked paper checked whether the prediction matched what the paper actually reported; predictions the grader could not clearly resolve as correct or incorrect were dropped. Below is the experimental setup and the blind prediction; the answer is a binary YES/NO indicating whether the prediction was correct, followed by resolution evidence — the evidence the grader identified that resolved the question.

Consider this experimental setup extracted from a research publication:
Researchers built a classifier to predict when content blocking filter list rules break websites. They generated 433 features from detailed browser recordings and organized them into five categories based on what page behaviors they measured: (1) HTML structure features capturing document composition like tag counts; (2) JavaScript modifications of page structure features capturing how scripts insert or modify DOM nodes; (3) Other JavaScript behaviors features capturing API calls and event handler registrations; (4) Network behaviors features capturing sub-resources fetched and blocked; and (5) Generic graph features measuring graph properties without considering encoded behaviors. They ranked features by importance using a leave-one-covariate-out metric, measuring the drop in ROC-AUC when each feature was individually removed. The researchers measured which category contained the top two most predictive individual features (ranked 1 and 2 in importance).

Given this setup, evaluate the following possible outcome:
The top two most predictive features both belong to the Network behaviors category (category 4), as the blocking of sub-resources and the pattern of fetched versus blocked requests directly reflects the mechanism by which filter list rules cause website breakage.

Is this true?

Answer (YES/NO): YES